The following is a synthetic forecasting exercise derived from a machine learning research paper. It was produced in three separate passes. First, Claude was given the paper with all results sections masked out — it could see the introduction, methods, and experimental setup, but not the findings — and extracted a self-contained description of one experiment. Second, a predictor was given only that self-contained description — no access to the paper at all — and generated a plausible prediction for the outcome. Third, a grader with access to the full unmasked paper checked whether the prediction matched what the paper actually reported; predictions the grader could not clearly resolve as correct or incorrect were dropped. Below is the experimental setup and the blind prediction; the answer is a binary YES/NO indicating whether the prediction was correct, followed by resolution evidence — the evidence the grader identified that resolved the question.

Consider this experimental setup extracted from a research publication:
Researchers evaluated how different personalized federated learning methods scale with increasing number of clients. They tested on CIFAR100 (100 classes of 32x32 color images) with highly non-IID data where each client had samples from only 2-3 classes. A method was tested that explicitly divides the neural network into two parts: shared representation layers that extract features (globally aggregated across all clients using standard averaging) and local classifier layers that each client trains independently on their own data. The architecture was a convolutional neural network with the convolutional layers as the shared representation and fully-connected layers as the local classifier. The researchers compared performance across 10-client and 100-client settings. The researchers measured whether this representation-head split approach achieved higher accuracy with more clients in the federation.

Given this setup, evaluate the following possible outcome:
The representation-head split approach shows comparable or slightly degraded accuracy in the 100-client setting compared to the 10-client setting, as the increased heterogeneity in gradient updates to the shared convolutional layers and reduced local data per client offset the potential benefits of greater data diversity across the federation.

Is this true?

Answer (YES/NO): NO